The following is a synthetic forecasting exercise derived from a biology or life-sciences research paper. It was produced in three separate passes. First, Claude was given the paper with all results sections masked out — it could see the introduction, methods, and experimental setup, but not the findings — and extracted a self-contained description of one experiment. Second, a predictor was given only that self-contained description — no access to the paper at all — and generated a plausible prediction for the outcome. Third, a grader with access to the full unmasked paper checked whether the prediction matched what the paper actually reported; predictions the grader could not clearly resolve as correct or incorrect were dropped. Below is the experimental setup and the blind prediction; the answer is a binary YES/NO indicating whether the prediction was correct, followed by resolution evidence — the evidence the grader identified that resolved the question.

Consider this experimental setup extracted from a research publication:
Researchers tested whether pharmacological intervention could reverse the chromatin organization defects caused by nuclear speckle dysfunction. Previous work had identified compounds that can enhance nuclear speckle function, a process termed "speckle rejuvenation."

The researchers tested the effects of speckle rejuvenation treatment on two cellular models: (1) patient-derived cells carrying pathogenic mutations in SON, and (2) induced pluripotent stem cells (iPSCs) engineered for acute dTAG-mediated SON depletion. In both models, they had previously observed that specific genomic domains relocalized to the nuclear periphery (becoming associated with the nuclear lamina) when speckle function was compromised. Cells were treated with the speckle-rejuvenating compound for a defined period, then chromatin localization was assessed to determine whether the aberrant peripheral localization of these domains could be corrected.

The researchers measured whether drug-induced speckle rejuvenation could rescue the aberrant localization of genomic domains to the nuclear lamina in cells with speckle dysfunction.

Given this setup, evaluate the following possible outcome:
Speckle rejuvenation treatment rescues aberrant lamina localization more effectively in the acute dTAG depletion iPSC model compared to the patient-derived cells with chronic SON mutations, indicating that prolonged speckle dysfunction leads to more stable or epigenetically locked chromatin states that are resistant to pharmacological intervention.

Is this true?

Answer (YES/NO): NO